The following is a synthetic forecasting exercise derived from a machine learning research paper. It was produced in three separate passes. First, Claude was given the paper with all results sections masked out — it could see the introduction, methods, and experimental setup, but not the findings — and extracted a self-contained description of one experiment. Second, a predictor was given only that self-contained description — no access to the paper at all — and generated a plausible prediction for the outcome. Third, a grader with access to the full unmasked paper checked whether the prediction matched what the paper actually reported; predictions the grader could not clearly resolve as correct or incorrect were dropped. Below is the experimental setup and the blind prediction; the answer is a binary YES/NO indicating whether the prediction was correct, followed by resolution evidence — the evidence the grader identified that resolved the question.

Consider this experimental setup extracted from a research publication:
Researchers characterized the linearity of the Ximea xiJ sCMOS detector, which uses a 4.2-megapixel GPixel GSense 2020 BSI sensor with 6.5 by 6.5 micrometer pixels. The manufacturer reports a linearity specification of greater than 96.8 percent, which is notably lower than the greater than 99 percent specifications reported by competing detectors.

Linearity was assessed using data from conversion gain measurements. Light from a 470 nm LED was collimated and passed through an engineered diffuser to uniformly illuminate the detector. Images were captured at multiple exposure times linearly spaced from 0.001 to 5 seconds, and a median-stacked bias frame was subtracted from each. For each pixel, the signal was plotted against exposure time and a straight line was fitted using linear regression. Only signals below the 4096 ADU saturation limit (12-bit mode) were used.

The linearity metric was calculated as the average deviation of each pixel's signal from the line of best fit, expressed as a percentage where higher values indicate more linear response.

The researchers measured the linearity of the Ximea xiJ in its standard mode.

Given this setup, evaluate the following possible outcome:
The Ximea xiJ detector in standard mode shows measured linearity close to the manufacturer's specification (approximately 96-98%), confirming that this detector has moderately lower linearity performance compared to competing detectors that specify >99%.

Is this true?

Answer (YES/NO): NO